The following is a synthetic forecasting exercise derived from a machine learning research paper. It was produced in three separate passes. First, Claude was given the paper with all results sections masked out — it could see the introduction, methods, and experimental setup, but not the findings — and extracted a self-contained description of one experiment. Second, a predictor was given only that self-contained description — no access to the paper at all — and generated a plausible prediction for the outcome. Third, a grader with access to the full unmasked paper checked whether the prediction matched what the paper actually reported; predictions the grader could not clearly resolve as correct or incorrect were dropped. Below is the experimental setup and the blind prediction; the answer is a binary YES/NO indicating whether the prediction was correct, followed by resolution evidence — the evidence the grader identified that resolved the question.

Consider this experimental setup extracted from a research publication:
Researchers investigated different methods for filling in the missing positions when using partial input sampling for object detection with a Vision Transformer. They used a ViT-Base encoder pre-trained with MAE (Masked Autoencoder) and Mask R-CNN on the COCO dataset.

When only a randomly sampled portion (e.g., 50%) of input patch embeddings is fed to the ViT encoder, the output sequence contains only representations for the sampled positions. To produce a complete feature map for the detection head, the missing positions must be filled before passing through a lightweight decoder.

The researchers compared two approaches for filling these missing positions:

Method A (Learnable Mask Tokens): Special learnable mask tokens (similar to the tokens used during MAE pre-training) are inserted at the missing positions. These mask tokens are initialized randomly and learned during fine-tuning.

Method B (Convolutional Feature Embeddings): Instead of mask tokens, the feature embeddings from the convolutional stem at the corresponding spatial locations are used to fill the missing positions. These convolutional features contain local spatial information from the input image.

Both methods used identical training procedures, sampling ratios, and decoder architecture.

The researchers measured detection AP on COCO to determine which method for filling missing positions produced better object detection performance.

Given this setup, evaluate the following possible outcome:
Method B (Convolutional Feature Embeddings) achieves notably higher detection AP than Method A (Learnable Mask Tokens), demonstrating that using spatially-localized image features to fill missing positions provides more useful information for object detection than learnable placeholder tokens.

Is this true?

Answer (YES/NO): NO